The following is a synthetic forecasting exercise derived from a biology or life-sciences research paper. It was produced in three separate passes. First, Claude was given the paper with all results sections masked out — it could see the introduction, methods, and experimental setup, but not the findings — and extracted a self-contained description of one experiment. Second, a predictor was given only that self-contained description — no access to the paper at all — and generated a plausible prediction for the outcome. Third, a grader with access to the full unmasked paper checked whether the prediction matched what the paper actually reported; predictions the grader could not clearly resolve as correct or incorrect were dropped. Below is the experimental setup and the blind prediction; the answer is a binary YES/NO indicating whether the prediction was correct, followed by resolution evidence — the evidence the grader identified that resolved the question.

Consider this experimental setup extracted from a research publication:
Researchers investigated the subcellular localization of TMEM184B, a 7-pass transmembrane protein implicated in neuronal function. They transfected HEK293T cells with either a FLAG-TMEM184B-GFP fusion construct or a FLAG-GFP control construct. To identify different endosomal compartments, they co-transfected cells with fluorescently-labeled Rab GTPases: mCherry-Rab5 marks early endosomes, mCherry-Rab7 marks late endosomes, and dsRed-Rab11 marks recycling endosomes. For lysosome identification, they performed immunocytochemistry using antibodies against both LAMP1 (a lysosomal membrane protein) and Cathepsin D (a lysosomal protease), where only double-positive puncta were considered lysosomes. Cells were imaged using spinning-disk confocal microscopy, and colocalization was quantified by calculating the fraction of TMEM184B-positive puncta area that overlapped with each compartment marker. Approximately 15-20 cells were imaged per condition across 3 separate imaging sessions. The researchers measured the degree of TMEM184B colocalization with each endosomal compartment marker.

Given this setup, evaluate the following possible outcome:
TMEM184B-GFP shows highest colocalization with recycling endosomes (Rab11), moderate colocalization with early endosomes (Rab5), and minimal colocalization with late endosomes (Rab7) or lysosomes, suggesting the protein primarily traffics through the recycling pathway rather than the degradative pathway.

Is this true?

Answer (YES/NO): NO